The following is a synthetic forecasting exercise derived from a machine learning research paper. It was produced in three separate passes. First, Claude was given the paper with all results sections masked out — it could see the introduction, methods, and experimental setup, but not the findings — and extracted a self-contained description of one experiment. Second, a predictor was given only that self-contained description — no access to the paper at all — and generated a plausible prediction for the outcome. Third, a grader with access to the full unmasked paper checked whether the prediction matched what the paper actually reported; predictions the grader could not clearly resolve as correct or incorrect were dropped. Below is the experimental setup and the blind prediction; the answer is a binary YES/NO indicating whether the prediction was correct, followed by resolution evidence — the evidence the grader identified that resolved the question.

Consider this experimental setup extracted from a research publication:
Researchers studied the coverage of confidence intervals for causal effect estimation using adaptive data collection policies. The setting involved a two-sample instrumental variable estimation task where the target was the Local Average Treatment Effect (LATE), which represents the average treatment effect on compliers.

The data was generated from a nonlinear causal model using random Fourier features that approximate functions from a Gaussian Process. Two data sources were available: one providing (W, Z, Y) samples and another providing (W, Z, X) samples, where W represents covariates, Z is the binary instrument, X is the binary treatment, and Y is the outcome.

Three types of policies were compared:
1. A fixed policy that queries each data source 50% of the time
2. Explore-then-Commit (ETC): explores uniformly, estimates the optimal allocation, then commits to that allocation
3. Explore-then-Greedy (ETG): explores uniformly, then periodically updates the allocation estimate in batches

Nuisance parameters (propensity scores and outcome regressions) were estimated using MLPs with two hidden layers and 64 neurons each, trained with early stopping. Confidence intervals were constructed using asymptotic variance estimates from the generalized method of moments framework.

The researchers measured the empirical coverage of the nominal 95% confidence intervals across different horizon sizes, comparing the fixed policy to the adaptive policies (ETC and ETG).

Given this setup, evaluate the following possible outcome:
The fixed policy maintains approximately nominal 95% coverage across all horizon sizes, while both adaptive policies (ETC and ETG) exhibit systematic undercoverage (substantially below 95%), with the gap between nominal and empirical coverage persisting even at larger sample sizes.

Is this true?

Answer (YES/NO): NO